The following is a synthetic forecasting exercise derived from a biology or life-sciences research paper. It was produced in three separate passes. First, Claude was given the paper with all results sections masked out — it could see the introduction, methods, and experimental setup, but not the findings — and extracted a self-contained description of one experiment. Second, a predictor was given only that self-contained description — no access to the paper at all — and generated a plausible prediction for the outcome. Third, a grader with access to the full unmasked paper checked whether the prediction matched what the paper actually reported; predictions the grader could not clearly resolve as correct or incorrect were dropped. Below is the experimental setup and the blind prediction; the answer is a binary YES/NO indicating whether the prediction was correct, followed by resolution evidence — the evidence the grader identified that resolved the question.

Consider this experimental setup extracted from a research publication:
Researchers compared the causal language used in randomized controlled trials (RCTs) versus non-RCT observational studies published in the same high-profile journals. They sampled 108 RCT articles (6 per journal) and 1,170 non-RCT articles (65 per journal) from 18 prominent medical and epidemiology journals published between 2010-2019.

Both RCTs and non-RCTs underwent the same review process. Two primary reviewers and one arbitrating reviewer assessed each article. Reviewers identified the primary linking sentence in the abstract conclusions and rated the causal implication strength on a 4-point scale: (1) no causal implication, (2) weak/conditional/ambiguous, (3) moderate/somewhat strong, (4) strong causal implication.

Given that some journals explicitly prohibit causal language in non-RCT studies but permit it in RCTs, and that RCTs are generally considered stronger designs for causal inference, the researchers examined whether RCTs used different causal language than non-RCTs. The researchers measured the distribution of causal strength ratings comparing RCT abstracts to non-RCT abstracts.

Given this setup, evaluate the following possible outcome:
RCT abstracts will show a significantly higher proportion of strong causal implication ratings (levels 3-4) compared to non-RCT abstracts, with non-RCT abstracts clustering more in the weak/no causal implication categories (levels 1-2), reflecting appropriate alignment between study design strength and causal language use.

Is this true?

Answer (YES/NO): YES